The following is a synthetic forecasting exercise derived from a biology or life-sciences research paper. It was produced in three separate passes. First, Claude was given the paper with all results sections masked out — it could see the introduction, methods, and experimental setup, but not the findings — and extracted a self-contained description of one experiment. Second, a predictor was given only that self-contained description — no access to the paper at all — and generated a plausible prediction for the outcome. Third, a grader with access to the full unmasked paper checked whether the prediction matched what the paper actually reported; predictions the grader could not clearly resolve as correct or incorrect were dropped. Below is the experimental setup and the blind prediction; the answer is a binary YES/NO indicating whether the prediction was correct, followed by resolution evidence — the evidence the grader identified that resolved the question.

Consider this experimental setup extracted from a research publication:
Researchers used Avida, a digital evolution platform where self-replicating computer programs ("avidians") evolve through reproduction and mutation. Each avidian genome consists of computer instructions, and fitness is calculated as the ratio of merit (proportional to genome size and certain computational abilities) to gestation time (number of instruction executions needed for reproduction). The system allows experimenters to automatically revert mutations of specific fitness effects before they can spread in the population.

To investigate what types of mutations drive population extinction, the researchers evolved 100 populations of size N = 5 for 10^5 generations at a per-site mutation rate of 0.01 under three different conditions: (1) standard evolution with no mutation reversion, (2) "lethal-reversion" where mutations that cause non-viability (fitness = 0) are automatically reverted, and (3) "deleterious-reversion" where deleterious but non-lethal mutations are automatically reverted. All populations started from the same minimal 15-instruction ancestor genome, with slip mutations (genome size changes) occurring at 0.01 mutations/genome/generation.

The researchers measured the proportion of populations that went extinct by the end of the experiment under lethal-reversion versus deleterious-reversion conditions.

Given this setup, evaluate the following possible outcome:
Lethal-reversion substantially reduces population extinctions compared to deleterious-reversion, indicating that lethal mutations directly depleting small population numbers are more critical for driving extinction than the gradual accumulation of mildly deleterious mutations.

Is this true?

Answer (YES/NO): YES